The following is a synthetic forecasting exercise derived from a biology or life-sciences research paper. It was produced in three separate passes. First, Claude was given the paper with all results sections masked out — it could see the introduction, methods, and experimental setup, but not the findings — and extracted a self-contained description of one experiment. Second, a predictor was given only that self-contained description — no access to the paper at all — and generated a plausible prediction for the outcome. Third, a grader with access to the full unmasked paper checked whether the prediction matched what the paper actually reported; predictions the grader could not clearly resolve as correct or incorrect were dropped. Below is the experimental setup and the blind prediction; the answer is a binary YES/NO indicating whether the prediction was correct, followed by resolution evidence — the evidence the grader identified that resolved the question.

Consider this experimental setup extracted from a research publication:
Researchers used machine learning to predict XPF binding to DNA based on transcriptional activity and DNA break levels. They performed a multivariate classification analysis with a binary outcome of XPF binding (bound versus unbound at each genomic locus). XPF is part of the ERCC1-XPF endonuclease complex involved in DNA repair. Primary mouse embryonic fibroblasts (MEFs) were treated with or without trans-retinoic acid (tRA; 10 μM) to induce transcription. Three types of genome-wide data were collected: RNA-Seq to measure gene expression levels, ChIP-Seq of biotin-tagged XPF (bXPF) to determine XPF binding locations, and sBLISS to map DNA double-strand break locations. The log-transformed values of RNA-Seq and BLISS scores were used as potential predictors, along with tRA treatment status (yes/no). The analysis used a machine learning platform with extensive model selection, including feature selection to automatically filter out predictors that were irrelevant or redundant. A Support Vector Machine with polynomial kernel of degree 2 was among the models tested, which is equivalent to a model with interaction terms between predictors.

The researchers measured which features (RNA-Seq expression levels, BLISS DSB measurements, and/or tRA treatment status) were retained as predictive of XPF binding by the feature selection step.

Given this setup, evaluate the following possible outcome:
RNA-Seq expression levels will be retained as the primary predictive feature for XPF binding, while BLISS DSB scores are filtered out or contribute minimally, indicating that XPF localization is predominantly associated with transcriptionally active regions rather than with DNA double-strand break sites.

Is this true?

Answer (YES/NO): NO